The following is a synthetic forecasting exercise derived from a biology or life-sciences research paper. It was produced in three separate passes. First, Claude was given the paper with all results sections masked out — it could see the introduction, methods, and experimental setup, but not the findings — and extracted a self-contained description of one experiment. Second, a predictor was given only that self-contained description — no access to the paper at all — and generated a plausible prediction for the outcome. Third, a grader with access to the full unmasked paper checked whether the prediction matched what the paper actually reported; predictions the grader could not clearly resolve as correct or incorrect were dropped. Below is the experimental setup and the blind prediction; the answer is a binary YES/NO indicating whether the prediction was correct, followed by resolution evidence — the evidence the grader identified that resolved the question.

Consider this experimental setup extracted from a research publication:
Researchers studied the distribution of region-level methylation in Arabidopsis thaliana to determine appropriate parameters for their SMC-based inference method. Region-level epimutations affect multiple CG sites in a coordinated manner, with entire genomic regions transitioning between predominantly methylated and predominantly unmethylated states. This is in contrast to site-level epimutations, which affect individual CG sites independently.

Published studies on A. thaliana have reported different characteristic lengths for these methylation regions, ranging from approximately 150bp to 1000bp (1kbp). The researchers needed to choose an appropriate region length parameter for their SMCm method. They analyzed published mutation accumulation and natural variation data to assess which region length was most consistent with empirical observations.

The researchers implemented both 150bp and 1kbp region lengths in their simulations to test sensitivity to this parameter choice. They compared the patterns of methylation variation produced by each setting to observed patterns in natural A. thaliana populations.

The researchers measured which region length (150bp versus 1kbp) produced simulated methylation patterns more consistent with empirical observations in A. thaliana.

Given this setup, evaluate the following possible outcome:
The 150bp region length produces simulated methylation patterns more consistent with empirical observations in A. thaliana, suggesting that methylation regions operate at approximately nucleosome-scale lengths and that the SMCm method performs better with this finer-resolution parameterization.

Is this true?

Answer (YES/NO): NO